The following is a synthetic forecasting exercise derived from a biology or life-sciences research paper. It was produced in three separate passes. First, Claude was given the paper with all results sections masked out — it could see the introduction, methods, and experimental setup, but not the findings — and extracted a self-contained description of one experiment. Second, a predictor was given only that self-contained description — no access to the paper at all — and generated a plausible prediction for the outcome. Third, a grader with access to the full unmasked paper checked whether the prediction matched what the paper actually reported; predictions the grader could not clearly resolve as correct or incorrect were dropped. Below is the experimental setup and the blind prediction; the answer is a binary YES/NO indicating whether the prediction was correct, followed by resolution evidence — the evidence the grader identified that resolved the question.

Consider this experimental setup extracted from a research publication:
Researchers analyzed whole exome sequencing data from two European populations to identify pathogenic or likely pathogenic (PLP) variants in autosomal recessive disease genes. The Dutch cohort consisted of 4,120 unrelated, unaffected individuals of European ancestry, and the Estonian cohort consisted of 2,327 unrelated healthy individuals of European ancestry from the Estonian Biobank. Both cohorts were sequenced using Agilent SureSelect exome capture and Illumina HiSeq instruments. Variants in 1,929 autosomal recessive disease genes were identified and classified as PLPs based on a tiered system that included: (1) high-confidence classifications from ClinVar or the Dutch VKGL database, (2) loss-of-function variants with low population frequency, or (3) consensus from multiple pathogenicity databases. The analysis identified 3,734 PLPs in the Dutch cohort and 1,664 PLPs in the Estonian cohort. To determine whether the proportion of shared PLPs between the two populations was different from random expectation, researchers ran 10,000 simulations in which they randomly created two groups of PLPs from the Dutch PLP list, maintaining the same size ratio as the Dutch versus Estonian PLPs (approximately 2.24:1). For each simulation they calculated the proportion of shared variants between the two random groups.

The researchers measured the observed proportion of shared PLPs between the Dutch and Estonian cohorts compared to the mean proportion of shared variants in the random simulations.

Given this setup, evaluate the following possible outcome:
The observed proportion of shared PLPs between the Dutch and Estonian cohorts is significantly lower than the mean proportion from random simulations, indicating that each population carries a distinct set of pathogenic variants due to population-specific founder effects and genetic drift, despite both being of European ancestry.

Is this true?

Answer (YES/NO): YES